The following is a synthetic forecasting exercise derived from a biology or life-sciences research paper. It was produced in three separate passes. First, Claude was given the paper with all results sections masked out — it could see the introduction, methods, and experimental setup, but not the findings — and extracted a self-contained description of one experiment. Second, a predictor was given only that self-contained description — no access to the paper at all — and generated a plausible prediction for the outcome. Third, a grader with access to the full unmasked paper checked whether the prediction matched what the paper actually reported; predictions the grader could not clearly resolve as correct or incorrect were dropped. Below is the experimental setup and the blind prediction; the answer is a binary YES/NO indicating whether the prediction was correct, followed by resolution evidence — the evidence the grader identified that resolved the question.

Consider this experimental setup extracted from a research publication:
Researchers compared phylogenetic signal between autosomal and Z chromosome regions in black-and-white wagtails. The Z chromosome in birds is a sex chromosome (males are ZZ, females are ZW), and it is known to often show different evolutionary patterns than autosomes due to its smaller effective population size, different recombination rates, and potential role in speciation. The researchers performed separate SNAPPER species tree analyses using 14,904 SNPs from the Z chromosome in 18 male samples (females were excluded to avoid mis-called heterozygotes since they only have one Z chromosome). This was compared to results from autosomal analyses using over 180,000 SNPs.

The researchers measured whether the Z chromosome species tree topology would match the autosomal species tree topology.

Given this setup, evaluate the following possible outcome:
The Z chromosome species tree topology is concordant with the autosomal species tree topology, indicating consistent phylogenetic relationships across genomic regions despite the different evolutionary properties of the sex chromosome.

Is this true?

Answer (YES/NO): YES